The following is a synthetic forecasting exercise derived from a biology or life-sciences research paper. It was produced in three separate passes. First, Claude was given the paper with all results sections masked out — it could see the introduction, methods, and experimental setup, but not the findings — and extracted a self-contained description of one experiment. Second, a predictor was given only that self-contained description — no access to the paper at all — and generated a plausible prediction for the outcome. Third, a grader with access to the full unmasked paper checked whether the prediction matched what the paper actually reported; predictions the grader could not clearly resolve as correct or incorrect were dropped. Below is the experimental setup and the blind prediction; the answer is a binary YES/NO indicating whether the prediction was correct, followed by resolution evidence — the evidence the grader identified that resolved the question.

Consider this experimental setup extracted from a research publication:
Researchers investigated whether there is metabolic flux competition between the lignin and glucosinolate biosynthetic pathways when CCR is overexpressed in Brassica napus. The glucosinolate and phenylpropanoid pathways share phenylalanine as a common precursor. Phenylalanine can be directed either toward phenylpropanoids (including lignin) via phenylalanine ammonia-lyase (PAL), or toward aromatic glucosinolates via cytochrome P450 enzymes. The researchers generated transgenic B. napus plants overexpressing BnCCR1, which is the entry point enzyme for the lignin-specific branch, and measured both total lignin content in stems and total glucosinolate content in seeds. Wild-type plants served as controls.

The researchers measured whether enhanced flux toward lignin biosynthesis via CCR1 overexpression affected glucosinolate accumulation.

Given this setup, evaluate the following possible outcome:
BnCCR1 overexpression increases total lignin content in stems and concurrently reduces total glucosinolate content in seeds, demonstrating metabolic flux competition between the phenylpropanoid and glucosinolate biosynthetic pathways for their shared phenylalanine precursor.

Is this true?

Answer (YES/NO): NO